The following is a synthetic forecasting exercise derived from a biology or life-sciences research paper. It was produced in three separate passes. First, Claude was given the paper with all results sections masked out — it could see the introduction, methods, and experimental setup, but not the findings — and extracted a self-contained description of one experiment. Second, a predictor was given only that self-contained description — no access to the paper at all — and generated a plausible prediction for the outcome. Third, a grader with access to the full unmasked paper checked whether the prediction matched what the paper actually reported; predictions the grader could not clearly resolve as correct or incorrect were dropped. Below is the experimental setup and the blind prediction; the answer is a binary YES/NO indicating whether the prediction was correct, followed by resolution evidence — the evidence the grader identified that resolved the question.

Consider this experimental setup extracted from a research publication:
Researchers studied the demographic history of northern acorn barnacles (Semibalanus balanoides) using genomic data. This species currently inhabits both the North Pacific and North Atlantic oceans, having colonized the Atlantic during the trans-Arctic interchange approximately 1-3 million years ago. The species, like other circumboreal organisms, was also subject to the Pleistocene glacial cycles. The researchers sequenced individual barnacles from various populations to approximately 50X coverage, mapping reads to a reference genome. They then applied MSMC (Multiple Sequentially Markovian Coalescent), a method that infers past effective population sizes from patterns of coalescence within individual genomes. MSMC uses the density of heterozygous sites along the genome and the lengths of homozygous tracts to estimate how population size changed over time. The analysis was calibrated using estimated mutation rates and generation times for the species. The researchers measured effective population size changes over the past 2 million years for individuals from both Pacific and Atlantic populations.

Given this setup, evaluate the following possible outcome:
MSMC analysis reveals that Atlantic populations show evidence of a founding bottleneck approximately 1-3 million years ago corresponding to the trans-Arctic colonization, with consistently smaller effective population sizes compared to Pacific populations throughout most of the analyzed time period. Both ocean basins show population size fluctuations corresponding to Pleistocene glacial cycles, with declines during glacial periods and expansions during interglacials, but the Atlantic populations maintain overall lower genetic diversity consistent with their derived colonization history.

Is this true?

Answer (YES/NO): NO